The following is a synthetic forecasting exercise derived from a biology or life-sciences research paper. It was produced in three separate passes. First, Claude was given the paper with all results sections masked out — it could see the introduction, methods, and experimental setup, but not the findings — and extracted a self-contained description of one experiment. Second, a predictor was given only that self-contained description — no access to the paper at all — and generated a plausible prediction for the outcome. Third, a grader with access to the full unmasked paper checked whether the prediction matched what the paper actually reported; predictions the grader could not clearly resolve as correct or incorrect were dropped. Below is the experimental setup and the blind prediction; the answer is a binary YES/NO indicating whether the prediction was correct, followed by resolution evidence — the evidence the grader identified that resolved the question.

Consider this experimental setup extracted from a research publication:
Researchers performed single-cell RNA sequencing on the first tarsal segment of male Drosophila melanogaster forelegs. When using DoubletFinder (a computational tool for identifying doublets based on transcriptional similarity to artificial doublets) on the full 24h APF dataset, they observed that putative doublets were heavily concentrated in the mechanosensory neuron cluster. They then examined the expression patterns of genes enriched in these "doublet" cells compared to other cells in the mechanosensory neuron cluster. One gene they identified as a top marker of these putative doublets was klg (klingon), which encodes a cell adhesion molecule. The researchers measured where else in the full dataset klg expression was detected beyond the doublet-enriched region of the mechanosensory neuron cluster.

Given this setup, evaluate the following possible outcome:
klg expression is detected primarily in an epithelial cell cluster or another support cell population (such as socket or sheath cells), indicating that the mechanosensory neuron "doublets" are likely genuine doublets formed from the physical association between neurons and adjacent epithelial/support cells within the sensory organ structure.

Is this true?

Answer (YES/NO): NO